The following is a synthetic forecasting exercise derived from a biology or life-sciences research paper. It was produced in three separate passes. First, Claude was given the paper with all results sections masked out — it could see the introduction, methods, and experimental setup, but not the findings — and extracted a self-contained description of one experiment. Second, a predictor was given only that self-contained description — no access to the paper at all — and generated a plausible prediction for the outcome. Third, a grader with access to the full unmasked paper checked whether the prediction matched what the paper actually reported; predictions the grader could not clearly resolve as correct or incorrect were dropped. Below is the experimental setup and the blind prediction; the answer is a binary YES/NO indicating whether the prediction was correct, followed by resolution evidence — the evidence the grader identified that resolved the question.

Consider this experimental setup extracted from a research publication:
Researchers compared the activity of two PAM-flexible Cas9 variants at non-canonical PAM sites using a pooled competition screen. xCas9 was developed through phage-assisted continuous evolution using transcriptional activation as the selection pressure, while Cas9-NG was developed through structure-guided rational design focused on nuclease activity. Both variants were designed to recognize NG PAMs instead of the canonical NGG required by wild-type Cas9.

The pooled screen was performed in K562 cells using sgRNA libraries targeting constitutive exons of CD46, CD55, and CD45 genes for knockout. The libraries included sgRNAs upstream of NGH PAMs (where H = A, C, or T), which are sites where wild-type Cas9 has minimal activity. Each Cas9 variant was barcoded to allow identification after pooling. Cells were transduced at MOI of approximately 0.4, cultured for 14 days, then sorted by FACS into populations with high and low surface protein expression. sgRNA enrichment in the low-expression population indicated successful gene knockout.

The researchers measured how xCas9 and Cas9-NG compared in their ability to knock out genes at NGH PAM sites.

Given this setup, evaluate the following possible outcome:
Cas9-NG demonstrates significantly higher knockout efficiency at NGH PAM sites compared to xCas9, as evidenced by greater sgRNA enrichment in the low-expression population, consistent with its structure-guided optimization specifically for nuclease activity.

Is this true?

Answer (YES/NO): YES